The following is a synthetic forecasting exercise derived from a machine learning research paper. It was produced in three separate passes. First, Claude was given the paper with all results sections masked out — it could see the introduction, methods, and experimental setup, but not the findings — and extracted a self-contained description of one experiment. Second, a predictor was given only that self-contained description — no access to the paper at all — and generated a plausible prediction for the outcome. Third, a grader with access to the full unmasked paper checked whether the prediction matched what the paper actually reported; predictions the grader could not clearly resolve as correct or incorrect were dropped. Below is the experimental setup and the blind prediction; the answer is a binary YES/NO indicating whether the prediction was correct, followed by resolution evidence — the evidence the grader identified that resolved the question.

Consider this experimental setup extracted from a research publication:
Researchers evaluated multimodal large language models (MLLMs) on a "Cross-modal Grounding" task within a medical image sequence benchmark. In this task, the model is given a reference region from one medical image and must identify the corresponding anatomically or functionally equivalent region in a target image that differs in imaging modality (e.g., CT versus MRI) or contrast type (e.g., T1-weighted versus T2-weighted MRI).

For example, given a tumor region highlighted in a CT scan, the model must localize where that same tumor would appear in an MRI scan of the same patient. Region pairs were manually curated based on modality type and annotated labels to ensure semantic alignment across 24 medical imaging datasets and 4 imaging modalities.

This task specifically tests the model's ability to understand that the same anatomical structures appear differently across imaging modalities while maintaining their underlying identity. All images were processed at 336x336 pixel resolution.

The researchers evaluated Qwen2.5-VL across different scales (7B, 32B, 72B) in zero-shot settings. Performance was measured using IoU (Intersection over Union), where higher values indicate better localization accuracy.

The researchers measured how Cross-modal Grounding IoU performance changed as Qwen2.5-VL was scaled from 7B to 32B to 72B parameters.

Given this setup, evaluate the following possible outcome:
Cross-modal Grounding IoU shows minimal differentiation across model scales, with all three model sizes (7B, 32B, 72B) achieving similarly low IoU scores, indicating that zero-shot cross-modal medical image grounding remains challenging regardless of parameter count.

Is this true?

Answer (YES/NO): YES